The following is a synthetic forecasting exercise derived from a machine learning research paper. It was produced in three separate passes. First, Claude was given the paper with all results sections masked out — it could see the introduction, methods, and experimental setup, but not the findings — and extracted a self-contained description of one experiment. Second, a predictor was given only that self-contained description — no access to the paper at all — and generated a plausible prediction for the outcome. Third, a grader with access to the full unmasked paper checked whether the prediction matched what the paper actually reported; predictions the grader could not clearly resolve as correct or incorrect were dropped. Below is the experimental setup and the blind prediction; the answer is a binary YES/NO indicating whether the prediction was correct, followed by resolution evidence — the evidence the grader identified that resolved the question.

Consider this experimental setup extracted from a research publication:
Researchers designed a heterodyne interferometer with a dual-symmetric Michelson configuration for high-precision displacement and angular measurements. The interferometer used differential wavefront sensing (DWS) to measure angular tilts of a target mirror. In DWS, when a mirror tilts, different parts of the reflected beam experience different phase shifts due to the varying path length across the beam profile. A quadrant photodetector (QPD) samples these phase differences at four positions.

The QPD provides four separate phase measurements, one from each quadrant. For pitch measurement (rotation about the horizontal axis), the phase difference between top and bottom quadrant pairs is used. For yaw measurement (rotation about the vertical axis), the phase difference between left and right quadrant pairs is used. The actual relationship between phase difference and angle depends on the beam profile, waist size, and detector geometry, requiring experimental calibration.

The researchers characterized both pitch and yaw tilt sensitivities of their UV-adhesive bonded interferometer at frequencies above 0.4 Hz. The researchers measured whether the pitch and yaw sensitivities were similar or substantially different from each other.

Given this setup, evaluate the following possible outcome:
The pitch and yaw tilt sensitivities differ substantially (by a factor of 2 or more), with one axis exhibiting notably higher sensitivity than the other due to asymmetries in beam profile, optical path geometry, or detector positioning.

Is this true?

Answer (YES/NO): NO